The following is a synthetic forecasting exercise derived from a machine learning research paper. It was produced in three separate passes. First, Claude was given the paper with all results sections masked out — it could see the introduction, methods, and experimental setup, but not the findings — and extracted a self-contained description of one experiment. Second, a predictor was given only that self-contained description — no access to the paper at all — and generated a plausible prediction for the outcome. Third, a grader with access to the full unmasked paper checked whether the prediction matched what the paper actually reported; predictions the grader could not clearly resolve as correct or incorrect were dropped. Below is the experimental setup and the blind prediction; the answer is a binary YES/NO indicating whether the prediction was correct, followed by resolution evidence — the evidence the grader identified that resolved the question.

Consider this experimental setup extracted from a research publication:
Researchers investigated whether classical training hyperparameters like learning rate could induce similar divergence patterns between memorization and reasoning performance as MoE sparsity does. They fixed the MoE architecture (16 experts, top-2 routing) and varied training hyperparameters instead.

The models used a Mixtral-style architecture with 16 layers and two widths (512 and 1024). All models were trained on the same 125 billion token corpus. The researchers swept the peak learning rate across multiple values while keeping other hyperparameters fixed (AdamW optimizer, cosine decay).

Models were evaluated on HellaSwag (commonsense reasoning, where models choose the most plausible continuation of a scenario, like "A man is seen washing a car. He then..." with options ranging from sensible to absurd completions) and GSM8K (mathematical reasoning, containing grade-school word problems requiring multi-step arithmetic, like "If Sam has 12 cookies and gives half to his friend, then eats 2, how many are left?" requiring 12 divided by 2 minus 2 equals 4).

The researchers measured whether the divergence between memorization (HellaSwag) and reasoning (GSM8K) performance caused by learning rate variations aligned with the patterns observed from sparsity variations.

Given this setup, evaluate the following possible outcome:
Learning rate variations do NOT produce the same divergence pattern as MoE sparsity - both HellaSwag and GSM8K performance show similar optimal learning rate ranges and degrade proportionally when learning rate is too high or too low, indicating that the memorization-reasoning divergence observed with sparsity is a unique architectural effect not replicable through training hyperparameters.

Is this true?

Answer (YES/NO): NO